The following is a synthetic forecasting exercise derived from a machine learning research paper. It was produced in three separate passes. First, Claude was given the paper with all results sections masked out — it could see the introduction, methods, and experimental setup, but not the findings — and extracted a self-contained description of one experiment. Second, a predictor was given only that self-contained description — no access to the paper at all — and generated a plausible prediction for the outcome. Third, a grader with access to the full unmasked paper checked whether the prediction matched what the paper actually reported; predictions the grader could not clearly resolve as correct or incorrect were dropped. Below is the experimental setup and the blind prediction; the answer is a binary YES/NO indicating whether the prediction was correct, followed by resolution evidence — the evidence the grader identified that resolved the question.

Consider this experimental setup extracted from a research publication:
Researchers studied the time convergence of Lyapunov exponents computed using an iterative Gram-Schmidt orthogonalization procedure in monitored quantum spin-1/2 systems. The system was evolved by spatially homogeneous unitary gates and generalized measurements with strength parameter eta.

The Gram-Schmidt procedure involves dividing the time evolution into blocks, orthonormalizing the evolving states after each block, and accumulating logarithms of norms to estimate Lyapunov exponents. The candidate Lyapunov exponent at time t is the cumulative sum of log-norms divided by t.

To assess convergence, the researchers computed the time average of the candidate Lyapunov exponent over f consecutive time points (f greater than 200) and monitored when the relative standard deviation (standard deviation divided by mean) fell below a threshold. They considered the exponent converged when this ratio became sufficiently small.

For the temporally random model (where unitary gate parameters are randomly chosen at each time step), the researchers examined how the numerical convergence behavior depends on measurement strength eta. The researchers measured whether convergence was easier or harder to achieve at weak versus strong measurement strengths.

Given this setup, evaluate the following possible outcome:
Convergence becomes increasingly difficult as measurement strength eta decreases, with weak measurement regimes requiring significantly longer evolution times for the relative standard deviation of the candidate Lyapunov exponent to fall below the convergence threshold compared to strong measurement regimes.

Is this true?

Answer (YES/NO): YES